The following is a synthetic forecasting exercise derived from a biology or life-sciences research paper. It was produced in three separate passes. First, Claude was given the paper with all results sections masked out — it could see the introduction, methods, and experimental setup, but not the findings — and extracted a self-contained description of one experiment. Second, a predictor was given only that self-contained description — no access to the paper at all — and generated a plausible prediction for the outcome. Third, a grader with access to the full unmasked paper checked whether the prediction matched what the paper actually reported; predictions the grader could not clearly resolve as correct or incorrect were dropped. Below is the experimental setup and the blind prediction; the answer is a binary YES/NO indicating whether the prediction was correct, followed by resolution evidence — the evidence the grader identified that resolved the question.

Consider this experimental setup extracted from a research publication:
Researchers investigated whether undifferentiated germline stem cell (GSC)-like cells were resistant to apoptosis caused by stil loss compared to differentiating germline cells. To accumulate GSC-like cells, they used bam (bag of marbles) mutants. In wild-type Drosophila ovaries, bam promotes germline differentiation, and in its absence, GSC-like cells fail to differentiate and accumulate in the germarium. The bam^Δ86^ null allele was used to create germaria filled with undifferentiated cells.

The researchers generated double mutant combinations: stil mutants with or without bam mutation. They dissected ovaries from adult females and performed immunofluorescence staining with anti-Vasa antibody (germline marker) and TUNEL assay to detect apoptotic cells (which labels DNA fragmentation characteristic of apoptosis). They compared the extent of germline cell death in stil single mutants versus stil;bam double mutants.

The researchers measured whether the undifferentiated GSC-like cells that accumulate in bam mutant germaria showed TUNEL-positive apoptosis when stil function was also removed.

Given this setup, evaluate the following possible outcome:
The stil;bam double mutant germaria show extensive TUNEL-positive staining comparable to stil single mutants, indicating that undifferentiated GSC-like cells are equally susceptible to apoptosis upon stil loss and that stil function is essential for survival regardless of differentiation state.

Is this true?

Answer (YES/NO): NO